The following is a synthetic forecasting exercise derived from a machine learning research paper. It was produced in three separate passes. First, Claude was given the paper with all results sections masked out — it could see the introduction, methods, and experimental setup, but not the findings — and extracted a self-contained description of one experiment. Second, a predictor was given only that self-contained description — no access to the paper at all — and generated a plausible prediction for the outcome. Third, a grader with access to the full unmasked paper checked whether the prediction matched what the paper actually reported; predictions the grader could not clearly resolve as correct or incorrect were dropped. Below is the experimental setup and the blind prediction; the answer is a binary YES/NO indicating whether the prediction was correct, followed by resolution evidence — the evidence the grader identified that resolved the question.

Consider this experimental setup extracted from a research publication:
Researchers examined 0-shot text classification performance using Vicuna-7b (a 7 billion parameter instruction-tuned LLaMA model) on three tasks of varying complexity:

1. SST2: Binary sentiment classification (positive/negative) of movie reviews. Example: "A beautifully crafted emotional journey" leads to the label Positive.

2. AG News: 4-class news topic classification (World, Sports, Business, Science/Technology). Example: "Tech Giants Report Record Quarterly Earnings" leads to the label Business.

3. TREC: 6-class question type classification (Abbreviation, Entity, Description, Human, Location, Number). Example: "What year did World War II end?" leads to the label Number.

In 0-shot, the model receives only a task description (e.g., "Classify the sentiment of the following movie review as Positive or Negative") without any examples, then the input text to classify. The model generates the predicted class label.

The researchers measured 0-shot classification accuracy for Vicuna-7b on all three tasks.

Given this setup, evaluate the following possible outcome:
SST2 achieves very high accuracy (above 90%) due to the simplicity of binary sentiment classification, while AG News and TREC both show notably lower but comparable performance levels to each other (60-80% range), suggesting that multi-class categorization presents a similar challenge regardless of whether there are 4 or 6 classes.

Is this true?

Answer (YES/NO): NO